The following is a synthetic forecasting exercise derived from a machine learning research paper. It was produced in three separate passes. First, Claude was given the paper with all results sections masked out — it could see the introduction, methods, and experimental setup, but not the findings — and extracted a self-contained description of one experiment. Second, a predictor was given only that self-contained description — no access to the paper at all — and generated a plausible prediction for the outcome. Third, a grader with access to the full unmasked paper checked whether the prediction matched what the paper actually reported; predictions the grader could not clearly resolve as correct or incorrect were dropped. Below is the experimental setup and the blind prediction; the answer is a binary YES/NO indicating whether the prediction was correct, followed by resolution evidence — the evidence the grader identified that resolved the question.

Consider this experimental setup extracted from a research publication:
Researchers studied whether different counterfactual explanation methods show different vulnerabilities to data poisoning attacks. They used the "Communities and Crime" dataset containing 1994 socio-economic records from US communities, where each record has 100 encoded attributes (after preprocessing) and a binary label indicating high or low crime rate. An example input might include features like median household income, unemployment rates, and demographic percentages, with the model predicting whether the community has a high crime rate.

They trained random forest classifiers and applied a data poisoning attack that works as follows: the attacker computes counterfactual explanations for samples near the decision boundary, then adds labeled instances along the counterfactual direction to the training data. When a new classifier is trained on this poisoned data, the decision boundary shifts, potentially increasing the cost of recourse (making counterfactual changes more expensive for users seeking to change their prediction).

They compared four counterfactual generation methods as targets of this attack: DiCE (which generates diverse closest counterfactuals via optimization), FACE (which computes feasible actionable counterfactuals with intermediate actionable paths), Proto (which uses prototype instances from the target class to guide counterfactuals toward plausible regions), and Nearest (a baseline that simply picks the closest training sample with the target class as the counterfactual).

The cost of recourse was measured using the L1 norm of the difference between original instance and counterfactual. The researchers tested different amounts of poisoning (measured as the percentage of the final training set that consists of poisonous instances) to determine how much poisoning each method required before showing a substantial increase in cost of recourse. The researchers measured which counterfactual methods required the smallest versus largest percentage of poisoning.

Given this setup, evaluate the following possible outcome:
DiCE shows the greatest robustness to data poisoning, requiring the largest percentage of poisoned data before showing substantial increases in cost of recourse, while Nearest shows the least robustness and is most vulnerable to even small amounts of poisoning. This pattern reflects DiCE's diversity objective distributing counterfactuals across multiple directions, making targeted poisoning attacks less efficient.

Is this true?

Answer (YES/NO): NO